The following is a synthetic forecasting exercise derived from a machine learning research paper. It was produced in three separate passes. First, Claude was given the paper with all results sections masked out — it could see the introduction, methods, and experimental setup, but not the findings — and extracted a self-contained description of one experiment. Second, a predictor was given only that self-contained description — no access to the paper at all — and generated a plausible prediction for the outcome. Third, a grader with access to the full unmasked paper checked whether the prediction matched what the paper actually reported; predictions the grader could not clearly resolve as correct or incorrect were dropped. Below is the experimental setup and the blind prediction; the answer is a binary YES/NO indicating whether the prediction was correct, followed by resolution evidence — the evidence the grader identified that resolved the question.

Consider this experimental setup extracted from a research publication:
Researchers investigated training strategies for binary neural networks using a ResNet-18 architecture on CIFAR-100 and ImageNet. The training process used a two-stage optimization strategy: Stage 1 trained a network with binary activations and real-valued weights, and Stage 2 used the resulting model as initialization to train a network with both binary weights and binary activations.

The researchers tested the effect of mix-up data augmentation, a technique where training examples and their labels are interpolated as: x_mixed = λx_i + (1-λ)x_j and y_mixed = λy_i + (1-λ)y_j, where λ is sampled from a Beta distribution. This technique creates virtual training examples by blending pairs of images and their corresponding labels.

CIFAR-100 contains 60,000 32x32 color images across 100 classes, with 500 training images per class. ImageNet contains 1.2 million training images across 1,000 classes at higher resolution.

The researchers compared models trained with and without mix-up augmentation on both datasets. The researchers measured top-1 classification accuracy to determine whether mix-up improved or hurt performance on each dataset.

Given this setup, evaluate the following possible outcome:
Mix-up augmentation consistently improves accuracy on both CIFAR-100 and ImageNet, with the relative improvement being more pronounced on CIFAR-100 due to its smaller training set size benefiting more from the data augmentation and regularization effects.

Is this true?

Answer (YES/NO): NO